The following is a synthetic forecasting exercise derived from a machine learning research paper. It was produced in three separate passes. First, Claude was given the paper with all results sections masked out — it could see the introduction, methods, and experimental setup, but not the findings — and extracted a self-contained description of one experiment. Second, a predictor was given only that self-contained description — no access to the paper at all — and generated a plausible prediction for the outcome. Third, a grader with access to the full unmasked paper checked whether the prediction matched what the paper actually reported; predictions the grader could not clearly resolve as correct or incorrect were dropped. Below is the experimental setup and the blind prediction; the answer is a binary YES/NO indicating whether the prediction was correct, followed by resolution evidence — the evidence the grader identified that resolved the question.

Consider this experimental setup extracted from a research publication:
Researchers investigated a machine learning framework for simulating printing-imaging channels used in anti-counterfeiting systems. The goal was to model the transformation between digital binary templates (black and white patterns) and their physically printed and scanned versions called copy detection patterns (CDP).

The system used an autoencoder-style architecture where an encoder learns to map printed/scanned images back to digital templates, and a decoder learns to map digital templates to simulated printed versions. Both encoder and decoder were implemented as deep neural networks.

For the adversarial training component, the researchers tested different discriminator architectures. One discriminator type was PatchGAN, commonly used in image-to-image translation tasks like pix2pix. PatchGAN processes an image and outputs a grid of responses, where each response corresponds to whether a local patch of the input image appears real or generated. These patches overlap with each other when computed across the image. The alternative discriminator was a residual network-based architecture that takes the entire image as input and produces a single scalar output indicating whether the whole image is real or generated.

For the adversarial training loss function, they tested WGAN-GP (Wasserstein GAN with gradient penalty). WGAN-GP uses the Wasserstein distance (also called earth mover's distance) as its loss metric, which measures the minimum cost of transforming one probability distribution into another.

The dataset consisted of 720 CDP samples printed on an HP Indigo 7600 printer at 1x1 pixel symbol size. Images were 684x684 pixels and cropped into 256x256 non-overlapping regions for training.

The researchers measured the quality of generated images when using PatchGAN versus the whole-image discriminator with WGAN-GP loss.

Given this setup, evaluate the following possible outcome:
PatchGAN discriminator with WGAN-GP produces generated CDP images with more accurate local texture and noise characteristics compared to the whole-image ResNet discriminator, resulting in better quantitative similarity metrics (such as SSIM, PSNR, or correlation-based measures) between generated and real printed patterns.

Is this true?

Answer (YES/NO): NO